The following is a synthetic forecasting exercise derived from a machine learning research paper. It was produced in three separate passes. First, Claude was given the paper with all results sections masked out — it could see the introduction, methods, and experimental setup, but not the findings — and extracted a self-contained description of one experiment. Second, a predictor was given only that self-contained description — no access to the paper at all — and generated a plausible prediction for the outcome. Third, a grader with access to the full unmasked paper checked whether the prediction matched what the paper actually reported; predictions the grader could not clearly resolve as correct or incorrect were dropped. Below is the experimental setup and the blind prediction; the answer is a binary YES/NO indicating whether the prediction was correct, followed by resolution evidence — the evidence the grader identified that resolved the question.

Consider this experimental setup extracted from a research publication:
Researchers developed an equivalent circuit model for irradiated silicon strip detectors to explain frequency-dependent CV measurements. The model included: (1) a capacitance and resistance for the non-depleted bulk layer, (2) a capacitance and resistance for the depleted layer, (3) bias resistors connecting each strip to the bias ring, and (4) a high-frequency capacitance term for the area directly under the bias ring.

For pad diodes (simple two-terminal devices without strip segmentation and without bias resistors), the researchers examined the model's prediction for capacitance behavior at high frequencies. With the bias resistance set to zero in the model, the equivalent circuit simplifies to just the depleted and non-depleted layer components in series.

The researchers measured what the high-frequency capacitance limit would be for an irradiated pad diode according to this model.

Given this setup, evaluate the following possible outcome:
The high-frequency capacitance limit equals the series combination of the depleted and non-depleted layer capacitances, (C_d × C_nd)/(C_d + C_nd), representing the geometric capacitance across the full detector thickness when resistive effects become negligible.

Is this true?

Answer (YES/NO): YES